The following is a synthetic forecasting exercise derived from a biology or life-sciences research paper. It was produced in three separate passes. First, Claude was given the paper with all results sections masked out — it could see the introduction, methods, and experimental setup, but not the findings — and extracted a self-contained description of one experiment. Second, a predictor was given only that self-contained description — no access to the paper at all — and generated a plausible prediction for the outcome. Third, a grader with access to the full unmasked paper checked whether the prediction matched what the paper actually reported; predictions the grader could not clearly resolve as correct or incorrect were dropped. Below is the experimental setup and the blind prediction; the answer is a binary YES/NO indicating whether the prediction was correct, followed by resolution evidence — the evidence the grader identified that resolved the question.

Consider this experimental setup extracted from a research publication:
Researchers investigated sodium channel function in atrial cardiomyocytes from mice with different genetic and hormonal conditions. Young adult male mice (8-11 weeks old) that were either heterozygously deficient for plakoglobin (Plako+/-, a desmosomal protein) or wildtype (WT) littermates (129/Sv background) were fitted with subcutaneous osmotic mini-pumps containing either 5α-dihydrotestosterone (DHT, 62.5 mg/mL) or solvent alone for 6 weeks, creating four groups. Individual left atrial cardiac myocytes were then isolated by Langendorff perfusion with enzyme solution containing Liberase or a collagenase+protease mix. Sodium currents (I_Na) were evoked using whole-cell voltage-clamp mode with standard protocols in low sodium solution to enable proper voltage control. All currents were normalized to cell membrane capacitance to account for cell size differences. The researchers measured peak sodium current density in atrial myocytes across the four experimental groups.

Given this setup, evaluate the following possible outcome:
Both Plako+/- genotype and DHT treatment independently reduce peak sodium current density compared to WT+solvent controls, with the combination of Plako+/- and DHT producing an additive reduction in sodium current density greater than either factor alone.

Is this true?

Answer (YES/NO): NO